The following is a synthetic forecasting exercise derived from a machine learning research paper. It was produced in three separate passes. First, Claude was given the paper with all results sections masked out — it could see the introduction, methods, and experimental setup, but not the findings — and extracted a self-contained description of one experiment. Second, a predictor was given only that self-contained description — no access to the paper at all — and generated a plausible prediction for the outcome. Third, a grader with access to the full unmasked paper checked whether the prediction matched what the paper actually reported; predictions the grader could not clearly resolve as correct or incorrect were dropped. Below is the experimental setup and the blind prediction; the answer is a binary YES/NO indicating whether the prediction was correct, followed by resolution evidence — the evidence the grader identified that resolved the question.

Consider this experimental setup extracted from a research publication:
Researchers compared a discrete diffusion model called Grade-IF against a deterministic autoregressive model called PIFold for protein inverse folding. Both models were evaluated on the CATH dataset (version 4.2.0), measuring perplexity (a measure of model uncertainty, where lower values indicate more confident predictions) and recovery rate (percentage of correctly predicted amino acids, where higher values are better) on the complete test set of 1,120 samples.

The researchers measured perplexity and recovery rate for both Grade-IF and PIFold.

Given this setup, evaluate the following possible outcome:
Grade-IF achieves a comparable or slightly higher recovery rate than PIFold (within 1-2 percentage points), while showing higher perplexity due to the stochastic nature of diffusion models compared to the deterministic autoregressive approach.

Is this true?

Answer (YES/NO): NO